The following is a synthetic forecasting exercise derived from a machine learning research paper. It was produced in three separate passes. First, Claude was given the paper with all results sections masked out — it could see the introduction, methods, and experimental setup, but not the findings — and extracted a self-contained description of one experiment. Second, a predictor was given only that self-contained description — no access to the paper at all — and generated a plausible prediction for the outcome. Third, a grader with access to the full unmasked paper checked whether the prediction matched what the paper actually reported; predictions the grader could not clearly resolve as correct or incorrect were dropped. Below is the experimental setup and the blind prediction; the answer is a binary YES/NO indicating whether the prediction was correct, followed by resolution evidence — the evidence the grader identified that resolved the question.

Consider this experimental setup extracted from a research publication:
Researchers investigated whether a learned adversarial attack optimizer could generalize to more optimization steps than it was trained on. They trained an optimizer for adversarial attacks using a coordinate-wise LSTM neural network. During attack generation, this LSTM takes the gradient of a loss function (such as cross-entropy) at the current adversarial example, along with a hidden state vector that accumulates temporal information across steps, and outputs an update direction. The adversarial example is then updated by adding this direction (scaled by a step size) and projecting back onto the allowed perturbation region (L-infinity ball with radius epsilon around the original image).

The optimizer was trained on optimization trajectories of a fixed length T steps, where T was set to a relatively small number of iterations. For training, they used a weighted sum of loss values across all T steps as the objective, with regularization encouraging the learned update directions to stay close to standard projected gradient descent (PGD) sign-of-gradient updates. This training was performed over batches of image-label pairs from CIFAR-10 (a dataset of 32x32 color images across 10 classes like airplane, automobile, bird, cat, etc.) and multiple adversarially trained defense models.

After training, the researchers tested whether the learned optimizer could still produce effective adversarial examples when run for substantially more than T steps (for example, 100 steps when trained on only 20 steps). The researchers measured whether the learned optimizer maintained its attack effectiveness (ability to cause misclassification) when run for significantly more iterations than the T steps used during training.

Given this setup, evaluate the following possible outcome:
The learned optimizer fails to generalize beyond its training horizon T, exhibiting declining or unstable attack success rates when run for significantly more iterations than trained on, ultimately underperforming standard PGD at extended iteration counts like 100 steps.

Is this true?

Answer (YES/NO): NO